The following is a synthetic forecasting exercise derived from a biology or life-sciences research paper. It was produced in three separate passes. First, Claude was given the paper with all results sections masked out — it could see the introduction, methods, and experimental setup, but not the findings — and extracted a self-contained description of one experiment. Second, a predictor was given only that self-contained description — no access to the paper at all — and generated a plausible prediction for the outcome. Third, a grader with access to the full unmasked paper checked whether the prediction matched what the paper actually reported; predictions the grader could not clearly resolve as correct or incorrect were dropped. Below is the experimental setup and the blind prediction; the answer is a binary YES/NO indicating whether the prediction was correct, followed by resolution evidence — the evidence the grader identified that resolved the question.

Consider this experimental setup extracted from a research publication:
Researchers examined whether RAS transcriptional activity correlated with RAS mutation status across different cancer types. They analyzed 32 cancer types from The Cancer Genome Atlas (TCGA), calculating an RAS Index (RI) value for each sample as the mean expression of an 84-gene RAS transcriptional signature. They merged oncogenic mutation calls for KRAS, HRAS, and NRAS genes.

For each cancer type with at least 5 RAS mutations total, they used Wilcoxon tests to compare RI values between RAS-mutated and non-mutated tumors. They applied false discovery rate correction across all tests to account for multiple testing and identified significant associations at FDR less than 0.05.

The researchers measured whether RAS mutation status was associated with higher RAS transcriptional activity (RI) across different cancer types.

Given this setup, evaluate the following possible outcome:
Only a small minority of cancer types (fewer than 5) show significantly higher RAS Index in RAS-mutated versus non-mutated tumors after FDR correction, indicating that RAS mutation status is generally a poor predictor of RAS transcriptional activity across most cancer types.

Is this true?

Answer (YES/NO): NO